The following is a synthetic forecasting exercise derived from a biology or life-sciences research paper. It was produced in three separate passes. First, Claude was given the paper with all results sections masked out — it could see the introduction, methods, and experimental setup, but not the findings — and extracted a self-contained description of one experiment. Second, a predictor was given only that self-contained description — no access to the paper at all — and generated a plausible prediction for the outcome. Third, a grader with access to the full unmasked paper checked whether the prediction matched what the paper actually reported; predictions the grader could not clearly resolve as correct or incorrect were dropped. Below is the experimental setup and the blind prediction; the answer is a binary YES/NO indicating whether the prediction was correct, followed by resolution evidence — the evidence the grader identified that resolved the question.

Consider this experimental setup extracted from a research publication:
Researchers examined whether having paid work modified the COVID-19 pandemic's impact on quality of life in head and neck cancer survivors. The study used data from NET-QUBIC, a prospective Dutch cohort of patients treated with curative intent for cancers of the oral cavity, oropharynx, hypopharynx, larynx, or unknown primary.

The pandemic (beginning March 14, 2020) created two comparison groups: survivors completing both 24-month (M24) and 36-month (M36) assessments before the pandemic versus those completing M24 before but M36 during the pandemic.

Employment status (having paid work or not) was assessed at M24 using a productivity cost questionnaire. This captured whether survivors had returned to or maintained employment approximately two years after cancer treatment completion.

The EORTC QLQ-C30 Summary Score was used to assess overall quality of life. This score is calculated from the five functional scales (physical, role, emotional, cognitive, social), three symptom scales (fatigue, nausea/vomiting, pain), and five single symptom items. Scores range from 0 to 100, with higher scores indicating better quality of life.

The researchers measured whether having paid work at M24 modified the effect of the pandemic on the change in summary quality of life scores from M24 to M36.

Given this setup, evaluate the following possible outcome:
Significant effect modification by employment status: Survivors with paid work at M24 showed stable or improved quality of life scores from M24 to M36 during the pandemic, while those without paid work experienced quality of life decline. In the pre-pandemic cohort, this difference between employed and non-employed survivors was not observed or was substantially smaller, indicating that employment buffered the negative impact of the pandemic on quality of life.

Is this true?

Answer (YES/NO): NO